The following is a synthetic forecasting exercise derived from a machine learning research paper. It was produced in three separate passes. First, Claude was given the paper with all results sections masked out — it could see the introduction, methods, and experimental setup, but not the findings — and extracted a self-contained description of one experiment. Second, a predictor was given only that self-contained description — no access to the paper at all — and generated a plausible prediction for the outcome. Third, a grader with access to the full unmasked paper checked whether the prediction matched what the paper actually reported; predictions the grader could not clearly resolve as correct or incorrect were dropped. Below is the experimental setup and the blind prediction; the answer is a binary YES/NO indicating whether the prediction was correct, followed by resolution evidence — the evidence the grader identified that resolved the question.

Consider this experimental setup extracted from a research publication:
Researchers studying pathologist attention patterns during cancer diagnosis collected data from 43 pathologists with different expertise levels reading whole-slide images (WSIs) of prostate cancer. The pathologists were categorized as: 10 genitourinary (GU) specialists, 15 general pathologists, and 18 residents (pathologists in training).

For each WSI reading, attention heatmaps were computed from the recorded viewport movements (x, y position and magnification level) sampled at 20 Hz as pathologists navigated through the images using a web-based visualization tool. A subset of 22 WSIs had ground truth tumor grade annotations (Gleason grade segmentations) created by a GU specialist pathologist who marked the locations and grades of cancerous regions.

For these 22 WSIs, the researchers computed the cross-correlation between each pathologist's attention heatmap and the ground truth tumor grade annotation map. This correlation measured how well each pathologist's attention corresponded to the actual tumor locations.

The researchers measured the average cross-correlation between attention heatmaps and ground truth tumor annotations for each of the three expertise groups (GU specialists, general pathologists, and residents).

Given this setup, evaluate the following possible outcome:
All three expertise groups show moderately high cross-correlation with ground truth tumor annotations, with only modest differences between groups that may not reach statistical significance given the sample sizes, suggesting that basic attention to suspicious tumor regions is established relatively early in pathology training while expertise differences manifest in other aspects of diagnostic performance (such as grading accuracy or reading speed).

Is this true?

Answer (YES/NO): NO